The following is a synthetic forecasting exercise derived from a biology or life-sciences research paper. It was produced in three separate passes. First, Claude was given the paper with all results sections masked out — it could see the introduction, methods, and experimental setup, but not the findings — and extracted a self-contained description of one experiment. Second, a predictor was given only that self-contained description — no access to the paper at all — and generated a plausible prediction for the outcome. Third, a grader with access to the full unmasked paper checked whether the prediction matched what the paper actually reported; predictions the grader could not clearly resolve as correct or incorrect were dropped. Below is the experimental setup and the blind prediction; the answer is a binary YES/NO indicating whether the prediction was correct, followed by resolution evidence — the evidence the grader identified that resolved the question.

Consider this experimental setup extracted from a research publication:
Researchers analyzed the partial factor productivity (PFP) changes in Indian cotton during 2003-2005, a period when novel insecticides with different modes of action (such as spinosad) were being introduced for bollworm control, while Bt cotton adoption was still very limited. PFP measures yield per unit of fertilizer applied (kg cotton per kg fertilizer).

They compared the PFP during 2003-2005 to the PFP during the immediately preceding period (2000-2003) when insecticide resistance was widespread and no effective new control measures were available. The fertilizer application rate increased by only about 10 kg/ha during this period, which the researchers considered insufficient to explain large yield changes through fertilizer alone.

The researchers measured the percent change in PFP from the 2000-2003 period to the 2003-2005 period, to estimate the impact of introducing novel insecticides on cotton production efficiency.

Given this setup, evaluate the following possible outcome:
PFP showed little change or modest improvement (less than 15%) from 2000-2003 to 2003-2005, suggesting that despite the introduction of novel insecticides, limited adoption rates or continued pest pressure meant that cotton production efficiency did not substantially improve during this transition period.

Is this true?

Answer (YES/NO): NO